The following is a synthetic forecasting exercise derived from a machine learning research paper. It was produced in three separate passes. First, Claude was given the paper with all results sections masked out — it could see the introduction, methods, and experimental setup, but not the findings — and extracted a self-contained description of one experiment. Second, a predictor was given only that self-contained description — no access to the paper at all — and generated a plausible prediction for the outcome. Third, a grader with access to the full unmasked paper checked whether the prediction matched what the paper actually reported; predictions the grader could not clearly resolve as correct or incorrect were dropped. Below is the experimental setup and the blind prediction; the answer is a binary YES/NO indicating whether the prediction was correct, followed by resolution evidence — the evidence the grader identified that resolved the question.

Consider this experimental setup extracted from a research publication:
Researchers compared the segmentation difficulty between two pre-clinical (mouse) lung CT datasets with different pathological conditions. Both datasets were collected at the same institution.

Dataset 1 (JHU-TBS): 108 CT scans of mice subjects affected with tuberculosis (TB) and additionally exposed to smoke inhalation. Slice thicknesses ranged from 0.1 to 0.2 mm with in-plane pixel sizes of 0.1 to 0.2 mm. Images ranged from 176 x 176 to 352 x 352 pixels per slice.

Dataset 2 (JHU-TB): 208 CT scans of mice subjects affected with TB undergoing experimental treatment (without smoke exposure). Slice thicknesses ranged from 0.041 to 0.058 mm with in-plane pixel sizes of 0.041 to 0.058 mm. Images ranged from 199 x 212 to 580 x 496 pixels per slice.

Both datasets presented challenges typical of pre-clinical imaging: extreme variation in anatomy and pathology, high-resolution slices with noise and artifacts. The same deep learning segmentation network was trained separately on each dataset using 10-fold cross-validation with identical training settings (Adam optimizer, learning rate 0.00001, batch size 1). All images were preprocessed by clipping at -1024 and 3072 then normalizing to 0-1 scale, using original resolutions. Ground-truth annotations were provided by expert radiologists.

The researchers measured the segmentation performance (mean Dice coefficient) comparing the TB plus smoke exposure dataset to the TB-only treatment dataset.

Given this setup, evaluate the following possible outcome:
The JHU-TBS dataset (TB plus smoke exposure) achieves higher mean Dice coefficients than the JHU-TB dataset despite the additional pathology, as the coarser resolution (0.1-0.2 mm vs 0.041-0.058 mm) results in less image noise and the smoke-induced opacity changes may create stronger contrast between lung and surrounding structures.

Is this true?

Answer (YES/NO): YES